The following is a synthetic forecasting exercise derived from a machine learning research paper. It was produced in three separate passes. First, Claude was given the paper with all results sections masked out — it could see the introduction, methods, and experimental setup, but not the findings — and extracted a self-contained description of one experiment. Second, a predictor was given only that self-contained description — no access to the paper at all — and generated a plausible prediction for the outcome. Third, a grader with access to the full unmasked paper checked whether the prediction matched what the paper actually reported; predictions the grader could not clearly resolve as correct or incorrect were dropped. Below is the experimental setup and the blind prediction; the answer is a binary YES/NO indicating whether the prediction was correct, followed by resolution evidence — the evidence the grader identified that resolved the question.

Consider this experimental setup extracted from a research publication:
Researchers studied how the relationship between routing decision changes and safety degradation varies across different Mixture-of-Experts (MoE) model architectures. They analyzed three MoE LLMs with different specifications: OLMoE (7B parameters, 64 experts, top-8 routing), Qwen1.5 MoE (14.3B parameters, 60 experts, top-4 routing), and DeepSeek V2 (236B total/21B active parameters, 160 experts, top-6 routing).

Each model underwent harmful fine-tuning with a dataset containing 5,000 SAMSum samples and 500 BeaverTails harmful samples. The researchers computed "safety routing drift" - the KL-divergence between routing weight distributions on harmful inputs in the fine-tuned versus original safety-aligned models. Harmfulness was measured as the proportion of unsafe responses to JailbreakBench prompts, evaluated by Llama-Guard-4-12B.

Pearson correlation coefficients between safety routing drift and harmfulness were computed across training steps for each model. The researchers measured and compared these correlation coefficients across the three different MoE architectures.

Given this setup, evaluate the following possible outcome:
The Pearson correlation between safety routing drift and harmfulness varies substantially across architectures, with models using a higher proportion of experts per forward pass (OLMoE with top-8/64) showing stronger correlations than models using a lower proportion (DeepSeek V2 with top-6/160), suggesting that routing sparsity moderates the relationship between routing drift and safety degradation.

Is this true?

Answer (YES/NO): NO